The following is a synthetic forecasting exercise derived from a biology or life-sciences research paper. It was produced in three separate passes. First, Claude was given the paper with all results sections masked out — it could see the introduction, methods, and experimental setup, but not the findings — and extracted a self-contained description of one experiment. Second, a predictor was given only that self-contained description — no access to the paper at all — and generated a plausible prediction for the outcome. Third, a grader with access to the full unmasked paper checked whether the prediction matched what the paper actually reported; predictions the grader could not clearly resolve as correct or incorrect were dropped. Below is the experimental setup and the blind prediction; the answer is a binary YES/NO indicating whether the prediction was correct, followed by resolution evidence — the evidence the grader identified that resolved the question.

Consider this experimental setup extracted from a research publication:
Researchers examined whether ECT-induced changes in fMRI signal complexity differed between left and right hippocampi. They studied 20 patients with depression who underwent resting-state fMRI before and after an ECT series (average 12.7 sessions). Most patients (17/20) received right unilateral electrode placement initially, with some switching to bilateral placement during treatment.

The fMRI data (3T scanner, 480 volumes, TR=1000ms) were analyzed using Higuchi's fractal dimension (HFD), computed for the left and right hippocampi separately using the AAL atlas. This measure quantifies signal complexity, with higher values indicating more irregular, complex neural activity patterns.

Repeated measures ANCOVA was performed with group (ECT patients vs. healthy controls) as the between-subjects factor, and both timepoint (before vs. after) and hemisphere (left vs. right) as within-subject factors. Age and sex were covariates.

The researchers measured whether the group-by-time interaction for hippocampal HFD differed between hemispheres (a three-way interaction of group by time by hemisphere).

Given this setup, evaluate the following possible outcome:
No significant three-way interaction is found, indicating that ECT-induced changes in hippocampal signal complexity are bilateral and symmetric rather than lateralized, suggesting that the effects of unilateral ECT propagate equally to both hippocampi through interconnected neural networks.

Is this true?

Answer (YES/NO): NO